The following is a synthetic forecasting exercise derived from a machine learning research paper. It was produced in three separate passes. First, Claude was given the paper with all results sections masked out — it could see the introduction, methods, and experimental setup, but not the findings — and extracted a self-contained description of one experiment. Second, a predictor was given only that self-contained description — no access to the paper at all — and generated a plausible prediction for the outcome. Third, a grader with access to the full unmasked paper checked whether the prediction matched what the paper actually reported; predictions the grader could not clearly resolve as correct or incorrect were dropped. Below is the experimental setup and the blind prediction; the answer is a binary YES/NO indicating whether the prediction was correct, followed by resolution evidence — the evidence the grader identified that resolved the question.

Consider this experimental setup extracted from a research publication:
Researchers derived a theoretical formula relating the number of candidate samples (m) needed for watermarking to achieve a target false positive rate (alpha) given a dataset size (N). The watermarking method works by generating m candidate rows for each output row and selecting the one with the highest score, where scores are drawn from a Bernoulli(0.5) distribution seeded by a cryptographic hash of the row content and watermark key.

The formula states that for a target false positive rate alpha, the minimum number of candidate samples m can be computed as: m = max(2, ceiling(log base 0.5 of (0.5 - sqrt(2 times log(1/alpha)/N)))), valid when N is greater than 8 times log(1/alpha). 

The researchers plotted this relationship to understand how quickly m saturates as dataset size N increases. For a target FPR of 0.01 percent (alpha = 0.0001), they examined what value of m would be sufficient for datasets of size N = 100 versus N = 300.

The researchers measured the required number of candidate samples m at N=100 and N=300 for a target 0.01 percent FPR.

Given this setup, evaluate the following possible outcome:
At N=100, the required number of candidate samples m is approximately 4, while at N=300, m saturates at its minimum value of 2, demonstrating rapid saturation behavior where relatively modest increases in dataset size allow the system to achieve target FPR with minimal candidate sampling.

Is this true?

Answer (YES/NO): YES